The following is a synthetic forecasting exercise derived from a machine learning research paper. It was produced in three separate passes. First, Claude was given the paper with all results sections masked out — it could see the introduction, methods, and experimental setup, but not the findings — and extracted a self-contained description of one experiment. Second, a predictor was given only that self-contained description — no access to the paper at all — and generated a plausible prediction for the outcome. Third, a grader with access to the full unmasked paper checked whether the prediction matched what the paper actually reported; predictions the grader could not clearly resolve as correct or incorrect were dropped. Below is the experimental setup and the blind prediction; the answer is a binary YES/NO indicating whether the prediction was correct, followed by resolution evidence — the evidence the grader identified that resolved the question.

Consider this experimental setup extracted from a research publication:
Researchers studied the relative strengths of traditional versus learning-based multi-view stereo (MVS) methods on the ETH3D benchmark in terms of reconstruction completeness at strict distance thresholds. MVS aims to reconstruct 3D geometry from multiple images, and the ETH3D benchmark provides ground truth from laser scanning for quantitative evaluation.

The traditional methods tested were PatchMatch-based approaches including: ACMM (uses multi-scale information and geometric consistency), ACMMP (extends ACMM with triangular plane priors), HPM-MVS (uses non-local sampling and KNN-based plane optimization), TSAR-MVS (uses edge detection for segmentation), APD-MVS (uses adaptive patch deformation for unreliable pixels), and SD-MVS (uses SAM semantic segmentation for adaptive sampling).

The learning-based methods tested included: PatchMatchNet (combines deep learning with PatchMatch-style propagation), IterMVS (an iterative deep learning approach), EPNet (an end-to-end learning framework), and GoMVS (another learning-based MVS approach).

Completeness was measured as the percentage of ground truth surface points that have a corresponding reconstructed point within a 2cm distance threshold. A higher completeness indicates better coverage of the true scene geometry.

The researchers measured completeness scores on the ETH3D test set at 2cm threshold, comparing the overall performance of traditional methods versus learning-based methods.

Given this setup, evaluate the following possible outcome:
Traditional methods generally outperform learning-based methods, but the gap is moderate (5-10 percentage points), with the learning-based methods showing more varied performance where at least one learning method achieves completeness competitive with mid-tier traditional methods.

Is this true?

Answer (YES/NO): NO